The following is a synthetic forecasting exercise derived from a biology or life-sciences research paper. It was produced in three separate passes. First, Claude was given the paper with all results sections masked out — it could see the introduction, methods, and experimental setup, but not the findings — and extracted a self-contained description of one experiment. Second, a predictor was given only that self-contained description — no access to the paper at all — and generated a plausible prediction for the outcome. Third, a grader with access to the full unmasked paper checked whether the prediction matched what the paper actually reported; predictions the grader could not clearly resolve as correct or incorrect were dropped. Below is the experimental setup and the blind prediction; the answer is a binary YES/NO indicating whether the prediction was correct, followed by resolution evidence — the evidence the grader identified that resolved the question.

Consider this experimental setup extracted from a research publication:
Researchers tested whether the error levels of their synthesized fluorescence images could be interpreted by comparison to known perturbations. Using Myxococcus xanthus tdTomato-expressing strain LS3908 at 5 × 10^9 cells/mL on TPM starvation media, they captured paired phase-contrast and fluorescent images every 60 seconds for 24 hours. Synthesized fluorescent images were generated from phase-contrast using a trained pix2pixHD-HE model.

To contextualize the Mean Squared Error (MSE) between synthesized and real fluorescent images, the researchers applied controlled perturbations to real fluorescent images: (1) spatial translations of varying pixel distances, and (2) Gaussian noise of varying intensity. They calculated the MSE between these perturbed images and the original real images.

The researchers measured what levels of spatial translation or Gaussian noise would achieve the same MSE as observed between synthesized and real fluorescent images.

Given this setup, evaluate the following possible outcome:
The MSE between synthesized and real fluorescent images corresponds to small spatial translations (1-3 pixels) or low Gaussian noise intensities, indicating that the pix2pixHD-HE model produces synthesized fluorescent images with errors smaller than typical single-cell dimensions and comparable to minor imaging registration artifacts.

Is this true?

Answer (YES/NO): NO